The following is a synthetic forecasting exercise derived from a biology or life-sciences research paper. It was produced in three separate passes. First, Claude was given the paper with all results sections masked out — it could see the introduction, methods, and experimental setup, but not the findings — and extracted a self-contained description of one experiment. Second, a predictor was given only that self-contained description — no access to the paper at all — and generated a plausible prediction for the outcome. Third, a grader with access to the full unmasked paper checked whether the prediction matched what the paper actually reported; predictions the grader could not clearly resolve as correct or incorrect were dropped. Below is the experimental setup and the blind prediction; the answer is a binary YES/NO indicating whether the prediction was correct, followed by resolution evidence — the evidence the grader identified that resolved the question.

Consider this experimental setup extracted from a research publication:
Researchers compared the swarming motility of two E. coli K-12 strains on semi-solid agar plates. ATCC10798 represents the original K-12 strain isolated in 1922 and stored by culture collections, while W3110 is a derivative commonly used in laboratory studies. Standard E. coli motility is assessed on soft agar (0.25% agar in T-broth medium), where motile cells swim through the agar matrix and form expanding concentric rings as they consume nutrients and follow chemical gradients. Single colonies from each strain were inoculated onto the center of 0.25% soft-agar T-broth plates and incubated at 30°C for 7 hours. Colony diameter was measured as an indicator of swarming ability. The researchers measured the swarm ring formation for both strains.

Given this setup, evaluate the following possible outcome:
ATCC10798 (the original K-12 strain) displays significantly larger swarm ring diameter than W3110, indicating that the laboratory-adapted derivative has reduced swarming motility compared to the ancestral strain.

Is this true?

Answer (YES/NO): NO